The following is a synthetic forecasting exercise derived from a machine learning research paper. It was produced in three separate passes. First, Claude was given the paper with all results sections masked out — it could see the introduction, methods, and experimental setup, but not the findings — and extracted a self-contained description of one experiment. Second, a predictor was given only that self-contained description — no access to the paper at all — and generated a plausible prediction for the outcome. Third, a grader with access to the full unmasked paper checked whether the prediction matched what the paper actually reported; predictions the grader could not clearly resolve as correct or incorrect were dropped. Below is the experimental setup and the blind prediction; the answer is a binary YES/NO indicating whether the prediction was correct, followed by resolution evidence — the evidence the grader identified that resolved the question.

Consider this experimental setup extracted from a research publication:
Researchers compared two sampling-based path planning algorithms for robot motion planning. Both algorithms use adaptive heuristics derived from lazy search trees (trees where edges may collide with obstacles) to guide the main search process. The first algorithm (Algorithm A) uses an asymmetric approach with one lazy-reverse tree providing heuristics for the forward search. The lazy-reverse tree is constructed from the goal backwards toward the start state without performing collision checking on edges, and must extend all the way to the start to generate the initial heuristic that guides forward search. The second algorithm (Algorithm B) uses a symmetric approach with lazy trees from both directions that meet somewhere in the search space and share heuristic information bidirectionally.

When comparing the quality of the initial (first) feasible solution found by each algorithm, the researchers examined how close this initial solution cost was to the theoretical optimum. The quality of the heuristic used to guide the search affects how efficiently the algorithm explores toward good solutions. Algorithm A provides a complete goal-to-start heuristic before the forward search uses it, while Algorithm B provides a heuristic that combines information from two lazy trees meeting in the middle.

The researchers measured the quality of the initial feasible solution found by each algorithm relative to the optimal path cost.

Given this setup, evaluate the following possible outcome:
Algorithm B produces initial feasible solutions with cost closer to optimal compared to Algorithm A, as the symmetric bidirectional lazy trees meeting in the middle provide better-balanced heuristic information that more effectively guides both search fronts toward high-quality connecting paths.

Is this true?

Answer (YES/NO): NO